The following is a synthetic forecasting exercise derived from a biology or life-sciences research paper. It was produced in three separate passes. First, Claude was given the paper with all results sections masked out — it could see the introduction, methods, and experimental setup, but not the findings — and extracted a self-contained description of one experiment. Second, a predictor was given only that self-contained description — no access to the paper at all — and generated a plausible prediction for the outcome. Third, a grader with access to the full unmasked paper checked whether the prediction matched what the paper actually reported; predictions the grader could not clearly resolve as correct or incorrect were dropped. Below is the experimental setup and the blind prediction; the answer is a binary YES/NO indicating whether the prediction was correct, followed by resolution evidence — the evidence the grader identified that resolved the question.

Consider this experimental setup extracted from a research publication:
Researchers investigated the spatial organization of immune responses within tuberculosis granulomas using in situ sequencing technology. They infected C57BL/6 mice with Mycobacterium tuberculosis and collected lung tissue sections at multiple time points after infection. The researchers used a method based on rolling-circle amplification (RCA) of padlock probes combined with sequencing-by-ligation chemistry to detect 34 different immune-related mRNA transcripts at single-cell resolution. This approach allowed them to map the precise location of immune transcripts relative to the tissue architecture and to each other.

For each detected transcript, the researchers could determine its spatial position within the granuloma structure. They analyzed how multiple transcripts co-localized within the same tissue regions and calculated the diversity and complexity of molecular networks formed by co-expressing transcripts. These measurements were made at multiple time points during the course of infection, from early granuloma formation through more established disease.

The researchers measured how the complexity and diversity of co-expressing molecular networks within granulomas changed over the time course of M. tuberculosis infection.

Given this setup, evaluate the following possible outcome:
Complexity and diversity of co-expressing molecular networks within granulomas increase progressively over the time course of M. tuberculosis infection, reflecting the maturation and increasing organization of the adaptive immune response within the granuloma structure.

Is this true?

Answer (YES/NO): YES